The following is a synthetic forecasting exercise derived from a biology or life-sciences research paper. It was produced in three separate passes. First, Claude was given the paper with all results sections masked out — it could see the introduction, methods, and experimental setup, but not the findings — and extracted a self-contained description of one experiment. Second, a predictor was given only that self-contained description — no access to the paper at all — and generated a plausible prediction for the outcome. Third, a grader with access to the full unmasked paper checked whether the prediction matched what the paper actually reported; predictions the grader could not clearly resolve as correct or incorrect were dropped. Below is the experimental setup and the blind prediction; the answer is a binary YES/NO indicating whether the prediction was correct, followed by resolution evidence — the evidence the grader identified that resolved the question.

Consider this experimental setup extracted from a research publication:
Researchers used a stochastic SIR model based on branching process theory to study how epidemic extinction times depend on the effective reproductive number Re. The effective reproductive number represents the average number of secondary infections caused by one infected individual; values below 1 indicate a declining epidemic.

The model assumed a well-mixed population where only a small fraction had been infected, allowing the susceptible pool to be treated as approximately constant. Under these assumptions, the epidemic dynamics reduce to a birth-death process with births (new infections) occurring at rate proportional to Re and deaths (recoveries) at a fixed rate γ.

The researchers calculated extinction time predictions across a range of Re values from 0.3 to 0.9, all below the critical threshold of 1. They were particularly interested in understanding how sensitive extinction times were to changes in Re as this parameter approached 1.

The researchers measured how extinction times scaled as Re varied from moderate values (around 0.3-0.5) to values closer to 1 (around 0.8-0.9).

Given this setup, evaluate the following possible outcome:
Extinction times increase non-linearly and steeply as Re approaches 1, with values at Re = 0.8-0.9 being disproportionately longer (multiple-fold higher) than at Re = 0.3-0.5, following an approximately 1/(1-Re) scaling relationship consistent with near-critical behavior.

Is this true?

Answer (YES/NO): YES